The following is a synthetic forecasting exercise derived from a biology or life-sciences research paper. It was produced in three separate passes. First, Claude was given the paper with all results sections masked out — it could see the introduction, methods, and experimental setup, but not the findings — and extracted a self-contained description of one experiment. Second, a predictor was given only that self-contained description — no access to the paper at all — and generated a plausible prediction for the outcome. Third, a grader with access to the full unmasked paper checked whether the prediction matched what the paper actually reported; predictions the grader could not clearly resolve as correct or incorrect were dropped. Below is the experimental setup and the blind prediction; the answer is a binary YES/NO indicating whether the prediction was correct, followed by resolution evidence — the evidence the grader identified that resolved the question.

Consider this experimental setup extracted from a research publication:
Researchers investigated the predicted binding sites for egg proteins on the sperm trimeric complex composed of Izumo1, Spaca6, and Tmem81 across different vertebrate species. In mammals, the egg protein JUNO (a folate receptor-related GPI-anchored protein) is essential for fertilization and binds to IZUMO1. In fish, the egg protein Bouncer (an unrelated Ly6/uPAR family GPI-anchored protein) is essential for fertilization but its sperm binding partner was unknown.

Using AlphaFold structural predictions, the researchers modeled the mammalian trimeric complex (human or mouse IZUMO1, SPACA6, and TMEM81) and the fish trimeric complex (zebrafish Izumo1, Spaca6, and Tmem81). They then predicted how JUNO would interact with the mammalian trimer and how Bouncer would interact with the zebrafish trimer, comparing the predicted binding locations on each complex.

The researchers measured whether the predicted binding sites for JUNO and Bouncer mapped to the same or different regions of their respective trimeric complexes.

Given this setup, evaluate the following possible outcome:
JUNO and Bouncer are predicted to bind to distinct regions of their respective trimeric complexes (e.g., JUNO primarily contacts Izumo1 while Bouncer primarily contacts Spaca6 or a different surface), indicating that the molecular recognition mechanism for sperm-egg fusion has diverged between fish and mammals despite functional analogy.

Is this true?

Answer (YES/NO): YES